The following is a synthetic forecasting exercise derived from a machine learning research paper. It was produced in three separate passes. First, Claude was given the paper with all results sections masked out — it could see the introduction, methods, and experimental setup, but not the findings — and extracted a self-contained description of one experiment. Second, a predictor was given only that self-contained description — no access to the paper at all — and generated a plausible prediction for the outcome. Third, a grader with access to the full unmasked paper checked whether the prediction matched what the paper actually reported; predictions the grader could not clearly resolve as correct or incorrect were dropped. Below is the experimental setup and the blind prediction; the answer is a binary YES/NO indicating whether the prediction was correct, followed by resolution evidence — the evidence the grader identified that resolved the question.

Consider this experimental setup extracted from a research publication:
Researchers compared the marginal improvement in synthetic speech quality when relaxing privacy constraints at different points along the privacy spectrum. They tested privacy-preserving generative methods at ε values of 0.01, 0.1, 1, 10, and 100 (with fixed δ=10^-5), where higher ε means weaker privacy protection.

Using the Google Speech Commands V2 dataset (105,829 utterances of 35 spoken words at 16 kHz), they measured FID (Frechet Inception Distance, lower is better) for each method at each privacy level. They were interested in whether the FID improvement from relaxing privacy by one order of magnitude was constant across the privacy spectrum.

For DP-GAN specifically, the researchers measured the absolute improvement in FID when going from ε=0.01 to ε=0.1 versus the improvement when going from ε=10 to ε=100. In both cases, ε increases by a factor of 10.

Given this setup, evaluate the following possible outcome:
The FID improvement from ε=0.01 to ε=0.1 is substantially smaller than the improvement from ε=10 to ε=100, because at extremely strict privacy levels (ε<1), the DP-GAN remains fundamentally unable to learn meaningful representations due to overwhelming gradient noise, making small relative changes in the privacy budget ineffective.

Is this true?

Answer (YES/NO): NO